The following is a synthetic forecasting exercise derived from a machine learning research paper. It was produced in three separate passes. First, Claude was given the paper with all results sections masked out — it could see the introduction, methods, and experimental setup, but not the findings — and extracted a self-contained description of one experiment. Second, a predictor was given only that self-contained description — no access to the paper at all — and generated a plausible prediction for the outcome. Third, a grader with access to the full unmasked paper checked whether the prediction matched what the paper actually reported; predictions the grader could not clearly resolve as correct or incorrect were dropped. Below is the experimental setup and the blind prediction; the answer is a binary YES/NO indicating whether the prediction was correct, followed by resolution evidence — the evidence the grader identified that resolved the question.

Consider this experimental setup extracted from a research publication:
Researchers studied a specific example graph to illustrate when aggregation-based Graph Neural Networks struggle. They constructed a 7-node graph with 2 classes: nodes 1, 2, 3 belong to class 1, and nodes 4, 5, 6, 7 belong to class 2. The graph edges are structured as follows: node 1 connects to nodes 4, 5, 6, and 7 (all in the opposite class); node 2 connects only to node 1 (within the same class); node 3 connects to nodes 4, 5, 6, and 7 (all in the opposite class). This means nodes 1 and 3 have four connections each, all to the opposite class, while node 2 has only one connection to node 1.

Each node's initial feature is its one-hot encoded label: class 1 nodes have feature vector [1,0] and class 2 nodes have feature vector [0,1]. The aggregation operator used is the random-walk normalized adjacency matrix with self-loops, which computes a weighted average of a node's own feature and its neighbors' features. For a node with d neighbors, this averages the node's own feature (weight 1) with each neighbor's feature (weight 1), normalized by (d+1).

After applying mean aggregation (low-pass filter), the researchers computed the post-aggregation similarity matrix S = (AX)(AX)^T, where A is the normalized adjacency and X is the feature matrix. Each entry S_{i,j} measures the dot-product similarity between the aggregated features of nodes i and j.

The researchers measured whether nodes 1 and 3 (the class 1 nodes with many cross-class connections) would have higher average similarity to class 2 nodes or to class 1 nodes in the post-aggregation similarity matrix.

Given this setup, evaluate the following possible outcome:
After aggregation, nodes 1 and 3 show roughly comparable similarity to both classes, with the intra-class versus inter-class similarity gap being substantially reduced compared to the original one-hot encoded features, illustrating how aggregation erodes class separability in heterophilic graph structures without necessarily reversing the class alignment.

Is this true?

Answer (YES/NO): NO